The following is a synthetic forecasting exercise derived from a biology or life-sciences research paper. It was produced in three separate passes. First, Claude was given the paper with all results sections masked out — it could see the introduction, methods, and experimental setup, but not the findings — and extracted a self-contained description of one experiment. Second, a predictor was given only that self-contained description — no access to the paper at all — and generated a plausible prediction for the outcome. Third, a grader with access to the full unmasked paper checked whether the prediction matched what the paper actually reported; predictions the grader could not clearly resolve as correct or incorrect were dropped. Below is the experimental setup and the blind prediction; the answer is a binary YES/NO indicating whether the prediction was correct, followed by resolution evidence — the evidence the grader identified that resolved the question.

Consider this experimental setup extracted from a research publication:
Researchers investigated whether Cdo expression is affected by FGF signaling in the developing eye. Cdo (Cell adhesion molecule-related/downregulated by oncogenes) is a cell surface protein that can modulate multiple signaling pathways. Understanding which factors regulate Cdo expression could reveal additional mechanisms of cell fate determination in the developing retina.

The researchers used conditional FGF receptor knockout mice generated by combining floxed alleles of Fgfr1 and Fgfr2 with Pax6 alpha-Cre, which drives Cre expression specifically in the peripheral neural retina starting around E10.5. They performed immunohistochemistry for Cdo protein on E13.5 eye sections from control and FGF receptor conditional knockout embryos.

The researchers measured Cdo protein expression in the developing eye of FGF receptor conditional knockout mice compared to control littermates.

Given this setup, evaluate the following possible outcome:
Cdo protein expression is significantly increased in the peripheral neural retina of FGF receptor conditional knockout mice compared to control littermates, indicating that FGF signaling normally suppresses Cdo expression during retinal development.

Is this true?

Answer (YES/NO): YES